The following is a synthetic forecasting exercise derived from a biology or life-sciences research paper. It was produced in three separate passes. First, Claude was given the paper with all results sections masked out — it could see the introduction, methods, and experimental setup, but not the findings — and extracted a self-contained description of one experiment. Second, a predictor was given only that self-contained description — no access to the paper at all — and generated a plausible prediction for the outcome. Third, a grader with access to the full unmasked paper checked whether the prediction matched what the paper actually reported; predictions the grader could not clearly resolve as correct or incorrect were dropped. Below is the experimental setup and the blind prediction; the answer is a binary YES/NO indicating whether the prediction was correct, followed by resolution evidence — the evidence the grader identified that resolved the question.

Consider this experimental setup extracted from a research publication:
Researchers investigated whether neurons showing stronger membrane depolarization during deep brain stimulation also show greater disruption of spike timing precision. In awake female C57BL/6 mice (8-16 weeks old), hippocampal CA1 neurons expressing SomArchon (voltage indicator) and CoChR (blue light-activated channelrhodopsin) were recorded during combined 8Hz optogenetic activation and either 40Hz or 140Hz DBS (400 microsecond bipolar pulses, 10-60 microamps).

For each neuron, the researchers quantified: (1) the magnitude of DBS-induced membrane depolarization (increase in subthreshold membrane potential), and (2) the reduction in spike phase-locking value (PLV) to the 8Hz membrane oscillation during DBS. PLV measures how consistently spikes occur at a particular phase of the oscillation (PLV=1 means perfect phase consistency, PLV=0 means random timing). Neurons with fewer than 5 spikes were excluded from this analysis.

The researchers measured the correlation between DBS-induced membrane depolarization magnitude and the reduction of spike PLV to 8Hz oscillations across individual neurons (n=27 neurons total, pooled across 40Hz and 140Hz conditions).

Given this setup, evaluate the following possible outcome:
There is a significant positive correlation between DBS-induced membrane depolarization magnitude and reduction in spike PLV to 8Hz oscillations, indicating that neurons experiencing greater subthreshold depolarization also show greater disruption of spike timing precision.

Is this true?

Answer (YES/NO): YES